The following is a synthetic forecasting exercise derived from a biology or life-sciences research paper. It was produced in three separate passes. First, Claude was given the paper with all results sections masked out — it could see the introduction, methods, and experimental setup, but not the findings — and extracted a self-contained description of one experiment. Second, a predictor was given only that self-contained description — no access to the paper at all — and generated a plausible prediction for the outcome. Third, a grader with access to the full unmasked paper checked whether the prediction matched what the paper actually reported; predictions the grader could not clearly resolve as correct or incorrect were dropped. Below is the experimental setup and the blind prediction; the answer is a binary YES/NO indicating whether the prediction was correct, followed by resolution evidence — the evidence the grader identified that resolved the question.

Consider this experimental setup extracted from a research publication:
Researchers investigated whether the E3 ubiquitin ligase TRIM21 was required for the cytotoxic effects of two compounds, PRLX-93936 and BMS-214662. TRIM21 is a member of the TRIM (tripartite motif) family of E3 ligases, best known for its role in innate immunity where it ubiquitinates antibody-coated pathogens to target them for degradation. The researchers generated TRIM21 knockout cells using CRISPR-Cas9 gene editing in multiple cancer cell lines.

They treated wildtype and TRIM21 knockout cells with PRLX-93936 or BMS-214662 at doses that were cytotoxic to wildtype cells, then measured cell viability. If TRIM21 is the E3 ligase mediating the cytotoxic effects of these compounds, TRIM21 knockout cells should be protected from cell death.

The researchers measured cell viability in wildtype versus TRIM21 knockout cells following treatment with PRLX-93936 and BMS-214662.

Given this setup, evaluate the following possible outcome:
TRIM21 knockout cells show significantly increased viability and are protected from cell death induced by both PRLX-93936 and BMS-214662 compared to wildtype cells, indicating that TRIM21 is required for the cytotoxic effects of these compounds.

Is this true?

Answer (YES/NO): YES